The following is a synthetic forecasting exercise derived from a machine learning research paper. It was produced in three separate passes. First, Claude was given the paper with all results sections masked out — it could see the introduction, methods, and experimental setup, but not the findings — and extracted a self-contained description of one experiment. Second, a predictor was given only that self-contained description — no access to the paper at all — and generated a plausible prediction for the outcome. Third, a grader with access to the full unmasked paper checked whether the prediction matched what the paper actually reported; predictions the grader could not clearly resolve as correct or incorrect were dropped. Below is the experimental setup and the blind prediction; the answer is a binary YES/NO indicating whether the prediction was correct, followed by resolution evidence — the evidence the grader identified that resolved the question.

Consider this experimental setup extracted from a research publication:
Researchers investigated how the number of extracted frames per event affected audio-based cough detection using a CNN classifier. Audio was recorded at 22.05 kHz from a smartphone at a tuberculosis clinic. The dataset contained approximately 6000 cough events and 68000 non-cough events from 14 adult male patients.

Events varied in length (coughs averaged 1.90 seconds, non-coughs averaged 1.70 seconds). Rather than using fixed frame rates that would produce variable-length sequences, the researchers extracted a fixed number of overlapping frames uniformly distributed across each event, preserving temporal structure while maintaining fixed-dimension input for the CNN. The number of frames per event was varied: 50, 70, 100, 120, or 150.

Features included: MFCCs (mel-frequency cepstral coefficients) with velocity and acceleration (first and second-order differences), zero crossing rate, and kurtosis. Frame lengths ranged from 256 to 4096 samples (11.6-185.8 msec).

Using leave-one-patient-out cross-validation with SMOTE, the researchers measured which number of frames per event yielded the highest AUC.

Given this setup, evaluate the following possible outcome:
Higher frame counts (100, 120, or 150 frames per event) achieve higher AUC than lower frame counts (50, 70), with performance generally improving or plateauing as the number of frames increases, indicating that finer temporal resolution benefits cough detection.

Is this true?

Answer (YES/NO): NO